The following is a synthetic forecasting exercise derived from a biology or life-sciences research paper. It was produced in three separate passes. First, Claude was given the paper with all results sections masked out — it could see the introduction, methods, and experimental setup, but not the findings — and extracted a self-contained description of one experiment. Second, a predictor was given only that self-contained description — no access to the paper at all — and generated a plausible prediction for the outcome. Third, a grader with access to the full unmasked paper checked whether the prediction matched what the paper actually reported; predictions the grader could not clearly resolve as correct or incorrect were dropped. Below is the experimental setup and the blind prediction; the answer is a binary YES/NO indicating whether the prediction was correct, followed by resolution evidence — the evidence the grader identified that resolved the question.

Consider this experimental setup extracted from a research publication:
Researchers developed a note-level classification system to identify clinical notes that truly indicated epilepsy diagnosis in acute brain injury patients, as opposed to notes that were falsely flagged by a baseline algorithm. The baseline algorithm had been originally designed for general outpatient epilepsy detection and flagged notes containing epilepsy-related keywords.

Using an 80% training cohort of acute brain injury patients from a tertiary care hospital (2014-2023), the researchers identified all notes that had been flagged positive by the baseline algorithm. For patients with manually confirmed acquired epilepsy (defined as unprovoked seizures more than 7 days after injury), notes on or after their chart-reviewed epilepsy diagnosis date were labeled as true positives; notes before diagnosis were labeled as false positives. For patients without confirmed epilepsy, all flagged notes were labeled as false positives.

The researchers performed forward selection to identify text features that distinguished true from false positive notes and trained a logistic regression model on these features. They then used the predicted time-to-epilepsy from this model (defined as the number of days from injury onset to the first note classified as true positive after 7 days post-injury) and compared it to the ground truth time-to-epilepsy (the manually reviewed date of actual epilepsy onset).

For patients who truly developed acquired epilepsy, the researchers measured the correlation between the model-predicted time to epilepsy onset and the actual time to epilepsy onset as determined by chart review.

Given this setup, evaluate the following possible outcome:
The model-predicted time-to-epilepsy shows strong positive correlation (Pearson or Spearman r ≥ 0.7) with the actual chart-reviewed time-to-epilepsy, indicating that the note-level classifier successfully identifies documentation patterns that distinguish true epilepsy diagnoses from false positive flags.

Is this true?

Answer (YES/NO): NO